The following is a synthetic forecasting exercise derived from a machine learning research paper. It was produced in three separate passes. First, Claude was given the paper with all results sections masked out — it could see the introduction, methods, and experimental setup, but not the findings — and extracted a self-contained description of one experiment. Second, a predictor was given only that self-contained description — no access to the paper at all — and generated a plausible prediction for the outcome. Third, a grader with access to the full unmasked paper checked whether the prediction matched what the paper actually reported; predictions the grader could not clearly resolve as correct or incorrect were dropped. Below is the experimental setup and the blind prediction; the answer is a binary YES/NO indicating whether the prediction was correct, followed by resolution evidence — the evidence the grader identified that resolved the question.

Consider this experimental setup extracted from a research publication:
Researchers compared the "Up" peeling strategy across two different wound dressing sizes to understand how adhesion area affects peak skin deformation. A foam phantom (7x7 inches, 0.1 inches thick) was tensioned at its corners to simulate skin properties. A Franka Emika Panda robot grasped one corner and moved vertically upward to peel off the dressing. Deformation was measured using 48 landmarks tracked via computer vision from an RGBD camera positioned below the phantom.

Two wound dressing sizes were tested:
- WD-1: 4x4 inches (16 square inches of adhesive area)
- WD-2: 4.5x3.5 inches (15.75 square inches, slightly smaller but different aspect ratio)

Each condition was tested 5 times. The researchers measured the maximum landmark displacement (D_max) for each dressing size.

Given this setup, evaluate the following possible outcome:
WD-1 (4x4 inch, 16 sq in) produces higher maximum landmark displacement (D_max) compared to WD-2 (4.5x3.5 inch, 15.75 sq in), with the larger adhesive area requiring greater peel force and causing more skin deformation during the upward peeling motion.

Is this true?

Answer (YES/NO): NO